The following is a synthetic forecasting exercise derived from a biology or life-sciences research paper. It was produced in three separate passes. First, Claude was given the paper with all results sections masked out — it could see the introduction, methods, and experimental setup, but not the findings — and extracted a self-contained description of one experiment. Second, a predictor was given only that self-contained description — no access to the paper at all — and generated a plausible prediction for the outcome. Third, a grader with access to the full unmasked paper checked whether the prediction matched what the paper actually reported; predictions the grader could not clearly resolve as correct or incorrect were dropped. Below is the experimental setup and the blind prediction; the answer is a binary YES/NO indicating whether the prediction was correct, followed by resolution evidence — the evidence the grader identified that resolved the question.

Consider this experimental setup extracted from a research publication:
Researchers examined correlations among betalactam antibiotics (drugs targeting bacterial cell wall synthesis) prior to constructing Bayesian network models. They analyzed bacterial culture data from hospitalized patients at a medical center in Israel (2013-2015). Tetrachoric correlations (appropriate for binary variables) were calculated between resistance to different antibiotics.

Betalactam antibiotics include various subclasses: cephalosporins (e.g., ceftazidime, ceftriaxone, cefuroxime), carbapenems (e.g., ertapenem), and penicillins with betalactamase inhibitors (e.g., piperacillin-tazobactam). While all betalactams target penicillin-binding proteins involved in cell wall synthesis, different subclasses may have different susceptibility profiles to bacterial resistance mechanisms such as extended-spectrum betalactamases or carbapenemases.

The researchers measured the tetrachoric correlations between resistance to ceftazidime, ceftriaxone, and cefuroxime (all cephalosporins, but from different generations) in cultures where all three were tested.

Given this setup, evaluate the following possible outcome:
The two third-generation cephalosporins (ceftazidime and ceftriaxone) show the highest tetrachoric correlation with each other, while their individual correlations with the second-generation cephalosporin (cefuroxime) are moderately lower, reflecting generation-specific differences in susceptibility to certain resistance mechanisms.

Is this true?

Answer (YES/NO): NO